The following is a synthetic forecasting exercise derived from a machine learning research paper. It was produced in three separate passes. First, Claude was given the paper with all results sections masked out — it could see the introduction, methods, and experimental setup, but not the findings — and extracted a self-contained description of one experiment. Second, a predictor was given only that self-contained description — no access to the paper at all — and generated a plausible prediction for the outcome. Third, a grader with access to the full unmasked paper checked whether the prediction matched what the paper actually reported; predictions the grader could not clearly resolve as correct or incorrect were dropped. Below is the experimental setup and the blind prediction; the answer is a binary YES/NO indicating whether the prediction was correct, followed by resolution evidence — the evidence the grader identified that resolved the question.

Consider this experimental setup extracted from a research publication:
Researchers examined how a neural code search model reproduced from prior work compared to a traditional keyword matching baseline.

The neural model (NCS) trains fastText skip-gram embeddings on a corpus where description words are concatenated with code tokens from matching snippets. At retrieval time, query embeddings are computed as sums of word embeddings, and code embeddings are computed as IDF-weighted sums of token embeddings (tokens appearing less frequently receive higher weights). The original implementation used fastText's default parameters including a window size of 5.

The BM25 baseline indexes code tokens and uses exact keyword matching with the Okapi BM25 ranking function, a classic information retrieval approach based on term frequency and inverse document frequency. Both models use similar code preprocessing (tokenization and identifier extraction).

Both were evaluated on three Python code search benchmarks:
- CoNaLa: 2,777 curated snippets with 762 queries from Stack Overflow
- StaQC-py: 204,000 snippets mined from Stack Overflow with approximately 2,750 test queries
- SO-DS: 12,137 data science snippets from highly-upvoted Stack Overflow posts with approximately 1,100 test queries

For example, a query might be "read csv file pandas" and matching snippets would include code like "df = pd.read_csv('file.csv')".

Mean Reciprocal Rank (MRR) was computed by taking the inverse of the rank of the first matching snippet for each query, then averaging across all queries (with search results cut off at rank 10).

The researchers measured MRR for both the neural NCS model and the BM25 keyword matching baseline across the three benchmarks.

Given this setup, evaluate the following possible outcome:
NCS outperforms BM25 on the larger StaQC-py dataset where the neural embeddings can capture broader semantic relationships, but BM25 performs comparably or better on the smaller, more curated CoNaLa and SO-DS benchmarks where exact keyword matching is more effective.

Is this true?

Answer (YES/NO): NO